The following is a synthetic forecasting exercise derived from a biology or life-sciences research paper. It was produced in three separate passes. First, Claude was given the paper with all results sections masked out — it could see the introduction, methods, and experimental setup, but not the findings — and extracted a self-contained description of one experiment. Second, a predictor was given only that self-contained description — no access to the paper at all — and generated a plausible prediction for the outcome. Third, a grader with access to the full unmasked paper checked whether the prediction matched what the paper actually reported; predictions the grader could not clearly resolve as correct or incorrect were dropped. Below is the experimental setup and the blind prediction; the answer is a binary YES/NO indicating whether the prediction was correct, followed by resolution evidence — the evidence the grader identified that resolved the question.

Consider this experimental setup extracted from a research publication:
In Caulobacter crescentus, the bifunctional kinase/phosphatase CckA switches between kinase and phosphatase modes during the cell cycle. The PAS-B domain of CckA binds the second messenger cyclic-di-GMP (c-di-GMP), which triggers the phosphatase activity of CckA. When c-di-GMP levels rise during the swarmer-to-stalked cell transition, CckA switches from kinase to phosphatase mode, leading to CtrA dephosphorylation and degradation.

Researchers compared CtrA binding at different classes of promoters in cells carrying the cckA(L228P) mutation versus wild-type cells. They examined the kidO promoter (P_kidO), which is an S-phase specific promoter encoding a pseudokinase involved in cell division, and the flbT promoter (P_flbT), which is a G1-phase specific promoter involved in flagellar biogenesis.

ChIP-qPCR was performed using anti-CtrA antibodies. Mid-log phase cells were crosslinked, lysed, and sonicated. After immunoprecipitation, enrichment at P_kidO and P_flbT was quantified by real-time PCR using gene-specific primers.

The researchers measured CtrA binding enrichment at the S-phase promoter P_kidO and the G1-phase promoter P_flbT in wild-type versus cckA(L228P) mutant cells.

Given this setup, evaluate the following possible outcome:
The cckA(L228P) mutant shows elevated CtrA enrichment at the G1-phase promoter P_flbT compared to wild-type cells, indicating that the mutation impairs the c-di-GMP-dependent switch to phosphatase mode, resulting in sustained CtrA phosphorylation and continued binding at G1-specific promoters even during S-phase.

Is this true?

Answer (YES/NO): NO